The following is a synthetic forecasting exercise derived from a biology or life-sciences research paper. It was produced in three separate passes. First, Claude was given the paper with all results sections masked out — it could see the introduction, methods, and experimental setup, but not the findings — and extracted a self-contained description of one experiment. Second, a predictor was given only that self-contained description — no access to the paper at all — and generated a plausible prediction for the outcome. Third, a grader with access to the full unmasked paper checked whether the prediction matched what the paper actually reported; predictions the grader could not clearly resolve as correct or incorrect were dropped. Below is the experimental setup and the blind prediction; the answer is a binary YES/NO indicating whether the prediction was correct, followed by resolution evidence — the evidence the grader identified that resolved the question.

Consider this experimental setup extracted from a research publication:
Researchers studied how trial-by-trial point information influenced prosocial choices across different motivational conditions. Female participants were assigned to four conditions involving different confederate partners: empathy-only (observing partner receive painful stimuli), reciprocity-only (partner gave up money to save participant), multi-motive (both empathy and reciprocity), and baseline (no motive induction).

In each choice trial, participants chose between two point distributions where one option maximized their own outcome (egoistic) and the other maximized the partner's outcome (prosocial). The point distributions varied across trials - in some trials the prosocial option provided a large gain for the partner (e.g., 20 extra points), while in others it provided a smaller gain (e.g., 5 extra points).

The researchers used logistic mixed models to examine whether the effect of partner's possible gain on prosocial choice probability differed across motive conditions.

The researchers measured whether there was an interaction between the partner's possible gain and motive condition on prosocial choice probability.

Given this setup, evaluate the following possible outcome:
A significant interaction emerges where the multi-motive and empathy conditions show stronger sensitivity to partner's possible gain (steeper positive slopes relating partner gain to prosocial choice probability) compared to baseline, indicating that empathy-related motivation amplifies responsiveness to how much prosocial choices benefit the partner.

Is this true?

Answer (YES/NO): NO